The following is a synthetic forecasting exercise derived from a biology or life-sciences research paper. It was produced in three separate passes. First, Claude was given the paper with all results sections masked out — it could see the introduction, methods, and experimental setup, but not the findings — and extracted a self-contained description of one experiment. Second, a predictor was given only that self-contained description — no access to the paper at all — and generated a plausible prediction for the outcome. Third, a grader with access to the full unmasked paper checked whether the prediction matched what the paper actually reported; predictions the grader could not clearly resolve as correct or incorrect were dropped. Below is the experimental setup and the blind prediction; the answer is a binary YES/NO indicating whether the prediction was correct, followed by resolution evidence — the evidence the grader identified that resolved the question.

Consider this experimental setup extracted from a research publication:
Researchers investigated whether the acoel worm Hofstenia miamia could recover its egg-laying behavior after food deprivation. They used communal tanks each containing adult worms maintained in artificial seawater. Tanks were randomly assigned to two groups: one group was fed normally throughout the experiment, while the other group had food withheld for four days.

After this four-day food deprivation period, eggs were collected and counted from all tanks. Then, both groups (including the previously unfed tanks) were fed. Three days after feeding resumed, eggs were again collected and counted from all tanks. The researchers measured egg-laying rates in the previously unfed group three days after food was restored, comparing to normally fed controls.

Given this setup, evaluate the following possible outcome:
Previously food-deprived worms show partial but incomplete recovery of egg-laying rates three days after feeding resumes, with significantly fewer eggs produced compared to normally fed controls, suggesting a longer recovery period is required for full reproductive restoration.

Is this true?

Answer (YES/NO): NO